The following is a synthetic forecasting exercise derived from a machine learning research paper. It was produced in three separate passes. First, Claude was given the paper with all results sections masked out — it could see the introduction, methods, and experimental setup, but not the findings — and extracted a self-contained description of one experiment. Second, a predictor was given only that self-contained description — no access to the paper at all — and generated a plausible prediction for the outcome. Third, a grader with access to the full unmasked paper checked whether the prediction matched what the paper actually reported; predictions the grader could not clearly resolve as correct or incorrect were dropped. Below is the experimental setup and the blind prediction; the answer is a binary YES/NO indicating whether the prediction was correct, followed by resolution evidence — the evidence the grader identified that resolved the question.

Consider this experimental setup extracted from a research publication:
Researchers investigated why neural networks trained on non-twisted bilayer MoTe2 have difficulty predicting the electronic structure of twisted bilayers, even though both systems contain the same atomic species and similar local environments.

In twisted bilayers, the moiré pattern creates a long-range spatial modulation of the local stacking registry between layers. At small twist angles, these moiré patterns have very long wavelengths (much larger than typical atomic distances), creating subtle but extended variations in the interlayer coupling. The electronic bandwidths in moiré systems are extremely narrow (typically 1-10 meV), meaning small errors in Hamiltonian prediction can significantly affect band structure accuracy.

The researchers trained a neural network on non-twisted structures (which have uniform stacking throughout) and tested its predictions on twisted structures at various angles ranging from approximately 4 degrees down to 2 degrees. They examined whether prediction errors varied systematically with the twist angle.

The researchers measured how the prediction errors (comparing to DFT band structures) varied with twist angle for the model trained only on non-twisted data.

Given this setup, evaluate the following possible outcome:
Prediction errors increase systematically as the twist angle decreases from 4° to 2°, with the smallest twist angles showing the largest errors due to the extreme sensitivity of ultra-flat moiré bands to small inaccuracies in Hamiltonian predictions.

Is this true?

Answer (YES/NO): YES